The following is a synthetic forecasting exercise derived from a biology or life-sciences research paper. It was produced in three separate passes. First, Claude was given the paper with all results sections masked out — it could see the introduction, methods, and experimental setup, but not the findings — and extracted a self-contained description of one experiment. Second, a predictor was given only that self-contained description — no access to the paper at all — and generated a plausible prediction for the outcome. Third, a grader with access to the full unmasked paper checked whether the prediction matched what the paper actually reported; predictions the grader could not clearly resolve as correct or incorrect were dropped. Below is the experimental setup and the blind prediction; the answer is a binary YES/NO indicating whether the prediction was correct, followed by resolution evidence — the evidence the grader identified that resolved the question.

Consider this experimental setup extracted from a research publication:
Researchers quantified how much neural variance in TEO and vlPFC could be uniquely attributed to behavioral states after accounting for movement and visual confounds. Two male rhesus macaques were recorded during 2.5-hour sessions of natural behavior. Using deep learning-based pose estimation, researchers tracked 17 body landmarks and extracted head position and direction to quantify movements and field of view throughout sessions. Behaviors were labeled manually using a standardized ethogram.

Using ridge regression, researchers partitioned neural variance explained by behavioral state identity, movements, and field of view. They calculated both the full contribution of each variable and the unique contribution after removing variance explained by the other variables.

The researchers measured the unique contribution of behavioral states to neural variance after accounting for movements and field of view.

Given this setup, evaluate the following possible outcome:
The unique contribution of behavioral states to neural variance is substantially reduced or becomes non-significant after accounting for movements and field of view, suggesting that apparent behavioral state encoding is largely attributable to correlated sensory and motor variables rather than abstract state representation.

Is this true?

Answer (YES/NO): NO